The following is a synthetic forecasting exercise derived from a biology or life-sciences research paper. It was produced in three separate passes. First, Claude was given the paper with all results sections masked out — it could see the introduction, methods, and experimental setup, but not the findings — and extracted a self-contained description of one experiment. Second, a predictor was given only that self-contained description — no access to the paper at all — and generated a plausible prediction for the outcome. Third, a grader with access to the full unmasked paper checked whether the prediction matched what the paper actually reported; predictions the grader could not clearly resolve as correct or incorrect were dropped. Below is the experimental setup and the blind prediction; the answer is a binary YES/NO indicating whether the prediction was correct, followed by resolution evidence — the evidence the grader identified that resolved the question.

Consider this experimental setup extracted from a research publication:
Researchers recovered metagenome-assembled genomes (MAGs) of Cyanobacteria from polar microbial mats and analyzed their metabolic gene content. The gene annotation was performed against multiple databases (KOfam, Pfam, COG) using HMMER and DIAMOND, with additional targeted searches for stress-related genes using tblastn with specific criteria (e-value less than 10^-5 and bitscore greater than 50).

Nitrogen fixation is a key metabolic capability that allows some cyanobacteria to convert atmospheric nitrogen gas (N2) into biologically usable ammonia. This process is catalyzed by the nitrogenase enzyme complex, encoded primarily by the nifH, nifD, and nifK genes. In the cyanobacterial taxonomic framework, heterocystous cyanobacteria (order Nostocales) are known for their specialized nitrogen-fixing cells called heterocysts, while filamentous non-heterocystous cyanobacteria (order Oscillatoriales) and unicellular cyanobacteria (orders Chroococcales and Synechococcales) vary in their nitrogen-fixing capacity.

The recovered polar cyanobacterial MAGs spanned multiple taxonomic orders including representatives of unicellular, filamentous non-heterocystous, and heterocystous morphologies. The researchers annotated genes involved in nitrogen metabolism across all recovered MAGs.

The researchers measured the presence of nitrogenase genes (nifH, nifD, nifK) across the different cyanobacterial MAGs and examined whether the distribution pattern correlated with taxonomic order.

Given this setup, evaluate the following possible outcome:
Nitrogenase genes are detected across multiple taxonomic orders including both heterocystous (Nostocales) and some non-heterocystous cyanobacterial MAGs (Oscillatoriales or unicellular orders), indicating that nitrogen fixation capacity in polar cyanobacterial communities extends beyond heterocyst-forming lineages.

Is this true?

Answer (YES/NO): NO